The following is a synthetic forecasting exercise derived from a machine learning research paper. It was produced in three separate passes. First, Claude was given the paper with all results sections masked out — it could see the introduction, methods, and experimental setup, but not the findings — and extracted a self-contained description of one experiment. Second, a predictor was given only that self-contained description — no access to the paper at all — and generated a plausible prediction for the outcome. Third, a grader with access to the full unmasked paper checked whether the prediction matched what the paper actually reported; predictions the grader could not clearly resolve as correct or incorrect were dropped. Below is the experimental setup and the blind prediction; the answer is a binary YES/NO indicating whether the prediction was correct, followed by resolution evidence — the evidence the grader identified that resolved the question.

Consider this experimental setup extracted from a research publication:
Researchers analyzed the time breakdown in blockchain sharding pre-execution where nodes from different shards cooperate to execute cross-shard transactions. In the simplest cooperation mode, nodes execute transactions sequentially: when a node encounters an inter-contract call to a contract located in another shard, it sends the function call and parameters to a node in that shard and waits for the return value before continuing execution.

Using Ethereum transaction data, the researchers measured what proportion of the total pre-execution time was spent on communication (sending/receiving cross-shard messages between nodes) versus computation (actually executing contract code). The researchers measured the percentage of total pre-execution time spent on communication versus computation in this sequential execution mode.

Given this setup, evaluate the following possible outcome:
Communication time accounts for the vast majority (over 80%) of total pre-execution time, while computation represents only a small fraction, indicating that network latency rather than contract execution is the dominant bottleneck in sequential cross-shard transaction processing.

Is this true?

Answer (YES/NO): YES